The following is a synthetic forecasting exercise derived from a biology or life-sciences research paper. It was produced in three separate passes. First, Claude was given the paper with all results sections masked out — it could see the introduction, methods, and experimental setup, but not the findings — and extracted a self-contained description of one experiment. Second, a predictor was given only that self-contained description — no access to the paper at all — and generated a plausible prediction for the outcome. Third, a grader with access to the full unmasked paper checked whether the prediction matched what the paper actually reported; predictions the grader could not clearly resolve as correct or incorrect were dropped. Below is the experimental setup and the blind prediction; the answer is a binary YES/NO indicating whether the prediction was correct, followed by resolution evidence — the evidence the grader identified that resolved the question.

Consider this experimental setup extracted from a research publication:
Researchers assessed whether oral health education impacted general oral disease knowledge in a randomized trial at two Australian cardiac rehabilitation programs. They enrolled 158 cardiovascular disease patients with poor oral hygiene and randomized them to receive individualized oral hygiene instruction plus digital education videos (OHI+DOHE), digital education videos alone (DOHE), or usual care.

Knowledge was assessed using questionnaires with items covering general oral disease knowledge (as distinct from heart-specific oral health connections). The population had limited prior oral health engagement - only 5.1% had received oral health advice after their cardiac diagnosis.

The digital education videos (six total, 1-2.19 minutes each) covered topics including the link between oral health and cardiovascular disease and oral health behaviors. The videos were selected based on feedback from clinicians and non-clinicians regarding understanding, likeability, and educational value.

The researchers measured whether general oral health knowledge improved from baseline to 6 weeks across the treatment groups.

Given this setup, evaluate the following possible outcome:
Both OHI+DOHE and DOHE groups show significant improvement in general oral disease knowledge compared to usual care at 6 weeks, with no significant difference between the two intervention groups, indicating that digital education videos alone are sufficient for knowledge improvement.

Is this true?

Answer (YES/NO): NO